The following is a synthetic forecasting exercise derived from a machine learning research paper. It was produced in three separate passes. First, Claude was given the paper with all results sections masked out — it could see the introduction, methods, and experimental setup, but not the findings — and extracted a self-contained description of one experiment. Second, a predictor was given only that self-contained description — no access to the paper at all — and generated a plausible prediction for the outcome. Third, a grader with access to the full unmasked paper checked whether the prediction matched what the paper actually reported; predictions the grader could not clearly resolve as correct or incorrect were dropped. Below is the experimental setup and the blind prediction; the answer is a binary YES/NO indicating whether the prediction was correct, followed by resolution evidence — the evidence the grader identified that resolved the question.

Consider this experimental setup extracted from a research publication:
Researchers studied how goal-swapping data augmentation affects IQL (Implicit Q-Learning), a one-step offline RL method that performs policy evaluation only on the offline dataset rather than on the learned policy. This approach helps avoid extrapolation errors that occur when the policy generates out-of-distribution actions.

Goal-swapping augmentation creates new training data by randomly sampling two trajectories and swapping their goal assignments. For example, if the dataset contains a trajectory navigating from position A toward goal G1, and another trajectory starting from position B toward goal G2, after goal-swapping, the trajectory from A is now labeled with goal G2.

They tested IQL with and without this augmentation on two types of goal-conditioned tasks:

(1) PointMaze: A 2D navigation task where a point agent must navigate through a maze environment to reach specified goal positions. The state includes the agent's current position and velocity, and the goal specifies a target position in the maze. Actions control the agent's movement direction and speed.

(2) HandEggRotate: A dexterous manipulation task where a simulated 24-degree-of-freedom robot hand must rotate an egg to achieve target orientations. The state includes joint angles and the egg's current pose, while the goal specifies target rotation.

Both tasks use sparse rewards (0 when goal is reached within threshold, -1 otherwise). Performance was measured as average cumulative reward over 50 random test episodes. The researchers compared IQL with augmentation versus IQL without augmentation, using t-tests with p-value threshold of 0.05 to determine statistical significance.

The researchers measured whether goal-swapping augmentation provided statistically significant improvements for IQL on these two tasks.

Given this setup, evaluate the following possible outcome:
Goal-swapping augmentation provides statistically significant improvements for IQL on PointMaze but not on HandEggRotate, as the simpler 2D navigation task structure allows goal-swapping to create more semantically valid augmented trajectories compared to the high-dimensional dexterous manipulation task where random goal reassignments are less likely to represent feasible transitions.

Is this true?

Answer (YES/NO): YES